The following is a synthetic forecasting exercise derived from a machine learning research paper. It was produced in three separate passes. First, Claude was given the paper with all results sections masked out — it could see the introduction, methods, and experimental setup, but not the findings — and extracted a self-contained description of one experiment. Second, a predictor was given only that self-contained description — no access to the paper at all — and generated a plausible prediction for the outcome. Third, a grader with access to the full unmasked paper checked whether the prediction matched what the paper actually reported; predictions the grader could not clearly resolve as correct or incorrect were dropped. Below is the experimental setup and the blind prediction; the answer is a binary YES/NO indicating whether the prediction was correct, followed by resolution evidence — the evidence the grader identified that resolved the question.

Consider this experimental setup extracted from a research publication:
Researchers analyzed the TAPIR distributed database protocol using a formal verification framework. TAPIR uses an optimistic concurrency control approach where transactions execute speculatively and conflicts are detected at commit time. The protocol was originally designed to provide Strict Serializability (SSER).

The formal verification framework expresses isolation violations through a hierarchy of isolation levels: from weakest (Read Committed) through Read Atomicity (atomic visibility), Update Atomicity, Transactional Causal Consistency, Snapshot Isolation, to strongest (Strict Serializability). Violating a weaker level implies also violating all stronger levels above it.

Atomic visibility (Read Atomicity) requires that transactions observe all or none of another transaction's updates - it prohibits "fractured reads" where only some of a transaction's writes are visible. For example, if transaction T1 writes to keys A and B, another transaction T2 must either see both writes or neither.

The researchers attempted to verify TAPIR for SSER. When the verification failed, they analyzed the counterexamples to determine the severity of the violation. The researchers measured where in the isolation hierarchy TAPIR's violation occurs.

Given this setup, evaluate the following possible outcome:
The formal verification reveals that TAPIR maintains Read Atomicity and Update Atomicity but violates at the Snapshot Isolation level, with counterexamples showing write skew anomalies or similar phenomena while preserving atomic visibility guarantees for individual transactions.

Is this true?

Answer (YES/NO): NO